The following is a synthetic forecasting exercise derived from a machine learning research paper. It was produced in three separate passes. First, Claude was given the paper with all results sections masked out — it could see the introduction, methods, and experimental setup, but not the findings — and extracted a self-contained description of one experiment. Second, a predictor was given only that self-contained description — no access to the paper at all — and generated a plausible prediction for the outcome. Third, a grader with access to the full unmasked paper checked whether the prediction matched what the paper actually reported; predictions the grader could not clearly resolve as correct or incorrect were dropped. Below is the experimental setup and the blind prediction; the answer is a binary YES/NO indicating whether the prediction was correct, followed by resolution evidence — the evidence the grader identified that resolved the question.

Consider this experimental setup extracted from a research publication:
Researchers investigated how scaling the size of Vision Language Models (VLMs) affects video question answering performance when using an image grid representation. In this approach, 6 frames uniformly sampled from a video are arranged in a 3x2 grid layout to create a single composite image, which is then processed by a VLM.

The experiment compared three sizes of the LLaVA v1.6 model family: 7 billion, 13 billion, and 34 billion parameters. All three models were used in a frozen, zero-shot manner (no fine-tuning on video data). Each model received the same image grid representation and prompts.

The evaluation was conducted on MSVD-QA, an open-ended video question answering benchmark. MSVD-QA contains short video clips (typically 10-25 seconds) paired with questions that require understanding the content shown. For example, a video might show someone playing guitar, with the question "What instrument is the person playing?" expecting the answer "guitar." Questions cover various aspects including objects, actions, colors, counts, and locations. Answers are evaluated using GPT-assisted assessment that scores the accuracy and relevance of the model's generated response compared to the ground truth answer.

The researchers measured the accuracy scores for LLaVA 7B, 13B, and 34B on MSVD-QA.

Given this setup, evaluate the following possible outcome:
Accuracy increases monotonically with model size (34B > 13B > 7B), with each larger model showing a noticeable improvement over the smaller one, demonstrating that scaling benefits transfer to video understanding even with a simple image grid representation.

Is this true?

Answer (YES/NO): NO